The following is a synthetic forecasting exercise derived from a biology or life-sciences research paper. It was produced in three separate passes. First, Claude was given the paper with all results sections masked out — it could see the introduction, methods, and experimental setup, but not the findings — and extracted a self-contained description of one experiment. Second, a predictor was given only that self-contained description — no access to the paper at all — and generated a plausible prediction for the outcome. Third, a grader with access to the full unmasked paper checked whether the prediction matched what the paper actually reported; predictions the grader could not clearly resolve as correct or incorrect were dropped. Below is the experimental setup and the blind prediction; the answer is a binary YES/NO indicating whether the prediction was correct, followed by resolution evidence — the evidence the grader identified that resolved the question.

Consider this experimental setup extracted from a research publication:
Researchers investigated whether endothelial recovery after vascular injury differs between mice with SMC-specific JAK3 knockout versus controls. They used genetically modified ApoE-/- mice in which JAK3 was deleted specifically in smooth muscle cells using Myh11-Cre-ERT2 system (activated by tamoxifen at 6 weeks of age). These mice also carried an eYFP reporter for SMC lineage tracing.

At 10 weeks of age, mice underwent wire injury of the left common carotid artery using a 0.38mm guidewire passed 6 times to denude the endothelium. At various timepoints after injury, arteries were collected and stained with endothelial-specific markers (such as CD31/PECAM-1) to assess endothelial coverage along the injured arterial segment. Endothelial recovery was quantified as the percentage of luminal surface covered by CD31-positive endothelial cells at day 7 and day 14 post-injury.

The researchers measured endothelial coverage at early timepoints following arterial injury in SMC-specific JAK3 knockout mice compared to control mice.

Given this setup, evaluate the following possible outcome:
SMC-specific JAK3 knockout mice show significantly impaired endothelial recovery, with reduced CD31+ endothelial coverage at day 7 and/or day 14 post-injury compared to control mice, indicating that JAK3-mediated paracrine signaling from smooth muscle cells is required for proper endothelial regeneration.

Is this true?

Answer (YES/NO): NO